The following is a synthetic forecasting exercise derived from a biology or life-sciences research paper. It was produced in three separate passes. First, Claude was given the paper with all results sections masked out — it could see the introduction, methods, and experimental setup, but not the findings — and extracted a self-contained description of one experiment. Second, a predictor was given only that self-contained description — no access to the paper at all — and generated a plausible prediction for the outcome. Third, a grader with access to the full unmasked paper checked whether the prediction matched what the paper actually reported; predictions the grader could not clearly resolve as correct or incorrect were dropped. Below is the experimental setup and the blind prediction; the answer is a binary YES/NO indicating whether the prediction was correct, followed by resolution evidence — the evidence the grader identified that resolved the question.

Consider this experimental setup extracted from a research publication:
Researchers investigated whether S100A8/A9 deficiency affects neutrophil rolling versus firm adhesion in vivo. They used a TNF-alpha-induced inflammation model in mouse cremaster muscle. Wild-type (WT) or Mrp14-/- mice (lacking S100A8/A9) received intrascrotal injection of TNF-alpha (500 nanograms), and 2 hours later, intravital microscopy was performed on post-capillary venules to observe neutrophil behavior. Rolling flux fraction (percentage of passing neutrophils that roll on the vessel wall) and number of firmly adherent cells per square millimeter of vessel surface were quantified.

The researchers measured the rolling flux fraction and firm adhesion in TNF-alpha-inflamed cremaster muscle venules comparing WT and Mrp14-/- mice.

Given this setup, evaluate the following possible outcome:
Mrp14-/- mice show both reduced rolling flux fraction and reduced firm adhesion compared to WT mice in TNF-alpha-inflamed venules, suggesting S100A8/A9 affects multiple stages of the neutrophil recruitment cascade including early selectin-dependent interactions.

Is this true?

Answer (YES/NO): NO